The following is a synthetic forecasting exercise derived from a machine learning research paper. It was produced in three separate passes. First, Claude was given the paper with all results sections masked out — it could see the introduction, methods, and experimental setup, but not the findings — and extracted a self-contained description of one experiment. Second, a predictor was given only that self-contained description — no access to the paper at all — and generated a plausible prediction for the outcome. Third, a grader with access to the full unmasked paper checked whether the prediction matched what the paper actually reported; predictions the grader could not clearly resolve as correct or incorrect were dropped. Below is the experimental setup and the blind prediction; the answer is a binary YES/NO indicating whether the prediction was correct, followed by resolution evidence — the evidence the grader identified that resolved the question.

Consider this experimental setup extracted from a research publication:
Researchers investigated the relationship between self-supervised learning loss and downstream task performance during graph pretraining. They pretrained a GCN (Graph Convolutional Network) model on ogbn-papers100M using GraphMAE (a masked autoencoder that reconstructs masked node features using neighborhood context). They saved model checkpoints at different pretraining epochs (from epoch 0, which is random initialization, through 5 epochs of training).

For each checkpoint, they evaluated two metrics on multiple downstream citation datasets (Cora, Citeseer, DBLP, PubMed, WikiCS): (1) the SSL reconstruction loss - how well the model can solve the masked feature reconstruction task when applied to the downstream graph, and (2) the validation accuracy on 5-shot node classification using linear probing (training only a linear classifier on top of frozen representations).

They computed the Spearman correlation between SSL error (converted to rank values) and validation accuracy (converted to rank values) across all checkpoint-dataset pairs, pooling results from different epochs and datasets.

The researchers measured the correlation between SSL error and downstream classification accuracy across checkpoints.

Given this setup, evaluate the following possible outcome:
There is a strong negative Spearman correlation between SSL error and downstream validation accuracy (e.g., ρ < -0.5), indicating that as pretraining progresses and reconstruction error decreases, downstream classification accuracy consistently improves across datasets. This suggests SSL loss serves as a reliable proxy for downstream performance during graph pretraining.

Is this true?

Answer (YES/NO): NO